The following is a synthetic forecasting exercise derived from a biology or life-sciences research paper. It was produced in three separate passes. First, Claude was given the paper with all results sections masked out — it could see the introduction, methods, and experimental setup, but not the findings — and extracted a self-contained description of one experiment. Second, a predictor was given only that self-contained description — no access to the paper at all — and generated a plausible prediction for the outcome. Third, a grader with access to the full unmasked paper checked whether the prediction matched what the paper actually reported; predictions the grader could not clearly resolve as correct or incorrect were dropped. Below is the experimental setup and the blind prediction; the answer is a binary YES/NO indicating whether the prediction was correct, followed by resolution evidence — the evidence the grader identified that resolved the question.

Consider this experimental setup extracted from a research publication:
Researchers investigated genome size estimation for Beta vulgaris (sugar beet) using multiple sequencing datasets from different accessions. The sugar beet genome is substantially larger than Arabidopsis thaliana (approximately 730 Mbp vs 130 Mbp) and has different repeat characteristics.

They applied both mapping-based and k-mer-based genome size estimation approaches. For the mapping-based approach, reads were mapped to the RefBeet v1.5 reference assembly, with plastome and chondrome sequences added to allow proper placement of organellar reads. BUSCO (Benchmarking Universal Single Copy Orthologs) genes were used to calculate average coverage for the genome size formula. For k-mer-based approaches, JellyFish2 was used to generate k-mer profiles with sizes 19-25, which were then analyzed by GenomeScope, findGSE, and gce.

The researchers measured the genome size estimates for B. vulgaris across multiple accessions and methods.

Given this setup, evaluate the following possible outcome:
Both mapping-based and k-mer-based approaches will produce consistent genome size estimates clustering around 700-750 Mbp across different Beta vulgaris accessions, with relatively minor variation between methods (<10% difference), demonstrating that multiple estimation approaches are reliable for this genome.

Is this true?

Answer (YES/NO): NO